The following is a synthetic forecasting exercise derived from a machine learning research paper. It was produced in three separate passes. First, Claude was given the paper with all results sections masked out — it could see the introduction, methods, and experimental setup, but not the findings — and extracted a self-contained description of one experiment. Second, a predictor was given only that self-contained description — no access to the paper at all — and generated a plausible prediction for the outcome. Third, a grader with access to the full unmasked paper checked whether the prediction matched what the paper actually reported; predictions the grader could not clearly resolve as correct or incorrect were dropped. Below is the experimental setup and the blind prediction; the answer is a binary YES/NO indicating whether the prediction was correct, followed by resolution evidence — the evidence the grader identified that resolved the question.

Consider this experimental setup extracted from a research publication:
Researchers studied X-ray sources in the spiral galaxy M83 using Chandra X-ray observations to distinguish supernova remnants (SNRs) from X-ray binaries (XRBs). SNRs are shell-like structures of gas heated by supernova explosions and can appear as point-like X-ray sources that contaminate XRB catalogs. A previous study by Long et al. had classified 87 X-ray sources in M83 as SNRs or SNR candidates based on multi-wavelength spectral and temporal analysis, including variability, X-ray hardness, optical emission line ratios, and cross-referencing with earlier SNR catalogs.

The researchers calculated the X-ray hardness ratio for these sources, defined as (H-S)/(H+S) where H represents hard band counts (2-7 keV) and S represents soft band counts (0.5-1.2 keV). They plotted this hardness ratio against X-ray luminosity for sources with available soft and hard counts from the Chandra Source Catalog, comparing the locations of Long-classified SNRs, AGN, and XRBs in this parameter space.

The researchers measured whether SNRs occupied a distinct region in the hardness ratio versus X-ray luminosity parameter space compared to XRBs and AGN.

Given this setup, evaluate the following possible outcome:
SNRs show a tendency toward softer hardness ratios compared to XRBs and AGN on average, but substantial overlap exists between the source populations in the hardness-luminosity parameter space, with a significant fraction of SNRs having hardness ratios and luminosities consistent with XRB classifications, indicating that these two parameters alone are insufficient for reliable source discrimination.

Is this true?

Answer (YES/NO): NO